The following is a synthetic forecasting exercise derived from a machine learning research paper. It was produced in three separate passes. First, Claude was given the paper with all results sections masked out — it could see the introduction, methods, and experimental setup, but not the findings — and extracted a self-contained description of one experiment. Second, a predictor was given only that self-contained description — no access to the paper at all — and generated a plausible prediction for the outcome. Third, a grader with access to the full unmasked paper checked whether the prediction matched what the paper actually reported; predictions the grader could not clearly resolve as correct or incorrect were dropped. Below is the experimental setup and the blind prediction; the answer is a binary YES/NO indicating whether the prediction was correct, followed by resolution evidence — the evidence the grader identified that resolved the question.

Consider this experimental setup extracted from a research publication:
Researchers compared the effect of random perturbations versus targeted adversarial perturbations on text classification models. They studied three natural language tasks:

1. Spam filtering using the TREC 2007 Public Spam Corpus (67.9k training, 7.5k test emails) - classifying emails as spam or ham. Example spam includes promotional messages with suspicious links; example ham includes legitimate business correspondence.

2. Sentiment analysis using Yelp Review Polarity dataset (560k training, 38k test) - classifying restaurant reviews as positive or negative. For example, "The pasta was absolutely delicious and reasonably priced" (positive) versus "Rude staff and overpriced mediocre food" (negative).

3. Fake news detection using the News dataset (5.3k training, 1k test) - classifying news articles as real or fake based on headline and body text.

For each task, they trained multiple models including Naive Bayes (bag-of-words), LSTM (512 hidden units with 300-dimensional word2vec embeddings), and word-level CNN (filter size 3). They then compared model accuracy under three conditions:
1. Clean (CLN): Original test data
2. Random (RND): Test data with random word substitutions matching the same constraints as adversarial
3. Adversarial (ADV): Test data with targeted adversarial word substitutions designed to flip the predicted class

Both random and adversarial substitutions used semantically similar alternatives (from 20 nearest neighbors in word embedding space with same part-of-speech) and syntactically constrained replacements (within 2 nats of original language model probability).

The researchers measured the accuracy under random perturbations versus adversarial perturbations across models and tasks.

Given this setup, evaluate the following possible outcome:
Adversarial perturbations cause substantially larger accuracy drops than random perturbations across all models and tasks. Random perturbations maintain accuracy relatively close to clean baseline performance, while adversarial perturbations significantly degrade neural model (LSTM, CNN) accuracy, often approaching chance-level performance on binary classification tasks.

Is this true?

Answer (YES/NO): YES